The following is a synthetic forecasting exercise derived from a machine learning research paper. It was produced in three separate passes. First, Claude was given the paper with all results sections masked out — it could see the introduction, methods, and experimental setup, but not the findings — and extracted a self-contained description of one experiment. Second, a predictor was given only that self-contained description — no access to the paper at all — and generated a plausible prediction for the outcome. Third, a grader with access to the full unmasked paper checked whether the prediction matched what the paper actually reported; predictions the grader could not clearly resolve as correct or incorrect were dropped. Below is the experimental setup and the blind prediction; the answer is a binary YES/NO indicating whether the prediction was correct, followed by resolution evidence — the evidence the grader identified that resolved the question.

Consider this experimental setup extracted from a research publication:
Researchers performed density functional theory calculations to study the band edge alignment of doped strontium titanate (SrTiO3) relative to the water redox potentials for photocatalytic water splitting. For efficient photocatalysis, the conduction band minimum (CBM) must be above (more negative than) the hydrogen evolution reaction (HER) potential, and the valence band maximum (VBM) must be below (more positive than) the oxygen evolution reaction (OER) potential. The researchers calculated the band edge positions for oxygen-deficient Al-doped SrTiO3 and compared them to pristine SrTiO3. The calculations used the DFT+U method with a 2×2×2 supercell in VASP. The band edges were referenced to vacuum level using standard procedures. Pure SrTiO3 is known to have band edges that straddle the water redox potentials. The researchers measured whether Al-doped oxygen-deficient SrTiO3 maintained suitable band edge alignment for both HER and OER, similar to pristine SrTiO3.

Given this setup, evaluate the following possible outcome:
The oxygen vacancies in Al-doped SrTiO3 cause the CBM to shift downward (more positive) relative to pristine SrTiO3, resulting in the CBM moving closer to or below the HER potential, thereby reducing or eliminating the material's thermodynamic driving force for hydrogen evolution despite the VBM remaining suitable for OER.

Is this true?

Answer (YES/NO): NO